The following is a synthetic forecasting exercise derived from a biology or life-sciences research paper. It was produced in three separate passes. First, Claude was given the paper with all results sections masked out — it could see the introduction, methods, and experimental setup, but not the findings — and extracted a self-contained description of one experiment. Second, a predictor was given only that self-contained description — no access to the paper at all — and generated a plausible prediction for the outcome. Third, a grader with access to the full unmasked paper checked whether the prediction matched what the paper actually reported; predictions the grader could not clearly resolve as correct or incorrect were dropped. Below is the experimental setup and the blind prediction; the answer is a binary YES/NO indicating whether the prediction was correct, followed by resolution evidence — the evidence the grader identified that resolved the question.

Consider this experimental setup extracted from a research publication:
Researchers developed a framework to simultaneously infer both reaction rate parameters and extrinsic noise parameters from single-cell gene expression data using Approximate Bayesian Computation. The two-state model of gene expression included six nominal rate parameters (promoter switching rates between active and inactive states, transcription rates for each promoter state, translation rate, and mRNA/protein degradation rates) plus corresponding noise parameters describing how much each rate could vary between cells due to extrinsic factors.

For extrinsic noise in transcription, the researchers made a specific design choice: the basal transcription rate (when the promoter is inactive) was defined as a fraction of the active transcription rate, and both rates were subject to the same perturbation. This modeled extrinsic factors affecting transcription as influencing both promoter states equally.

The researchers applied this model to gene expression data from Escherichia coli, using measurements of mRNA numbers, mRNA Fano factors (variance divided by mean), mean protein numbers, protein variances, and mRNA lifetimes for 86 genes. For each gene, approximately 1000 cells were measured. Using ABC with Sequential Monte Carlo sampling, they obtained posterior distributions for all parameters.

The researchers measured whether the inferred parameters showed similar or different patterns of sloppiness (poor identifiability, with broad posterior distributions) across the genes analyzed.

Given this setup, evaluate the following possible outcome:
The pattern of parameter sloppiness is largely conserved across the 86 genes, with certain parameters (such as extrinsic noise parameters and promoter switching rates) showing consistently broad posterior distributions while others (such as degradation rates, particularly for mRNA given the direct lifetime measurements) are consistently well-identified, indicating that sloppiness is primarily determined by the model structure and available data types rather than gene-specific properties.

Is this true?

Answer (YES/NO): YES